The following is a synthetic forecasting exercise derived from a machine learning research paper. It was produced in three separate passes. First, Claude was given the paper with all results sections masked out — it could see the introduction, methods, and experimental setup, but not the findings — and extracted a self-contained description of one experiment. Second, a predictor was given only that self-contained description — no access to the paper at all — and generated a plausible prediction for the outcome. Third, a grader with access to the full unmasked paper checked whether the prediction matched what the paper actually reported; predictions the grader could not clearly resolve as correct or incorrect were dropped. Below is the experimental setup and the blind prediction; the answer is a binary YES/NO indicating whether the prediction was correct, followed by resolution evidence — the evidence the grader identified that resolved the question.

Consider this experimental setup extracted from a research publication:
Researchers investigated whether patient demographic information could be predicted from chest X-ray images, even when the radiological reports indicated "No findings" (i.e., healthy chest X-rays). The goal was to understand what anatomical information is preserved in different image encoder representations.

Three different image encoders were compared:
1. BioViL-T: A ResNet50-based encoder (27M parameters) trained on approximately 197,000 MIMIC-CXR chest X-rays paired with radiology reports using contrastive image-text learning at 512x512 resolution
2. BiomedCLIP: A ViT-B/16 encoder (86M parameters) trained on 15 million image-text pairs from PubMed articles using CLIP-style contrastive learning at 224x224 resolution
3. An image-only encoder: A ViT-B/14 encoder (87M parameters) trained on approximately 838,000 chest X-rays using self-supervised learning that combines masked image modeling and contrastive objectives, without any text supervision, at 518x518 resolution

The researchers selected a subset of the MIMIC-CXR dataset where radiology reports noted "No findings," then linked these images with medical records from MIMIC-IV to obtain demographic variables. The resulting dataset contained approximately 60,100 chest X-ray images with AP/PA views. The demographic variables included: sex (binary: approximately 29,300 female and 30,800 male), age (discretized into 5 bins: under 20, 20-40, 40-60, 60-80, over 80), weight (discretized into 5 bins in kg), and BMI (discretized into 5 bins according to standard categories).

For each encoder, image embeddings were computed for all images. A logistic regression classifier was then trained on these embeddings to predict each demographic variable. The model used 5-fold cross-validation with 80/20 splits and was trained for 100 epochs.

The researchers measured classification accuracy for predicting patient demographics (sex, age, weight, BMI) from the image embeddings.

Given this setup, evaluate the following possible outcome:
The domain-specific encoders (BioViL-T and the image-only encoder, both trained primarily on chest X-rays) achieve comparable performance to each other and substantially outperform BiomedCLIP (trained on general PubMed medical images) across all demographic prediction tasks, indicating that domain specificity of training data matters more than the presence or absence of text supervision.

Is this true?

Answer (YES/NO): NO